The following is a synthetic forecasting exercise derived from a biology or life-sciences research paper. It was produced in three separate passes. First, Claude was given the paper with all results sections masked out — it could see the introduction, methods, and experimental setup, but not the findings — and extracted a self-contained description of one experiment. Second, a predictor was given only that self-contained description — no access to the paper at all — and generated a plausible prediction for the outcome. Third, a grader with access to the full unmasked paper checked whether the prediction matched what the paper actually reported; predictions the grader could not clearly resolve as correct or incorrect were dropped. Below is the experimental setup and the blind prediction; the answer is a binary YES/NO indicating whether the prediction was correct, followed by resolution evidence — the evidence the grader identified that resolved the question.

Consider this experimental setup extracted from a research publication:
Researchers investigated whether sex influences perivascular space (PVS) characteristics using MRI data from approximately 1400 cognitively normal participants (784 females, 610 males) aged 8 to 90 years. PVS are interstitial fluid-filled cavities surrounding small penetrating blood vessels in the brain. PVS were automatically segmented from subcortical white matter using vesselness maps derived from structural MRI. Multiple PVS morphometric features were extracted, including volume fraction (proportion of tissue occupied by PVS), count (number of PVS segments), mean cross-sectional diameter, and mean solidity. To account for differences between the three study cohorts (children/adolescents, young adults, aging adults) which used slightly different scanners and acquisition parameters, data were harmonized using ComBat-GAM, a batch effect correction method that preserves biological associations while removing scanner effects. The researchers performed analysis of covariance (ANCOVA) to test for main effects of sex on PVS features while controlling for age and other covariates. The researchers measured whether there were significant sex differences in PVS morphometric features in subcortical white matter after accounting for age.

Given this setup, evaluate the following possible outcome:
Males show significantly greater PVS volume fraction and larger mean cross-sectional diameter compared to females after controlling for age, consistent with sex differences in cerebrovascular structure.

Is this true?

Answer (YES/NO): NO